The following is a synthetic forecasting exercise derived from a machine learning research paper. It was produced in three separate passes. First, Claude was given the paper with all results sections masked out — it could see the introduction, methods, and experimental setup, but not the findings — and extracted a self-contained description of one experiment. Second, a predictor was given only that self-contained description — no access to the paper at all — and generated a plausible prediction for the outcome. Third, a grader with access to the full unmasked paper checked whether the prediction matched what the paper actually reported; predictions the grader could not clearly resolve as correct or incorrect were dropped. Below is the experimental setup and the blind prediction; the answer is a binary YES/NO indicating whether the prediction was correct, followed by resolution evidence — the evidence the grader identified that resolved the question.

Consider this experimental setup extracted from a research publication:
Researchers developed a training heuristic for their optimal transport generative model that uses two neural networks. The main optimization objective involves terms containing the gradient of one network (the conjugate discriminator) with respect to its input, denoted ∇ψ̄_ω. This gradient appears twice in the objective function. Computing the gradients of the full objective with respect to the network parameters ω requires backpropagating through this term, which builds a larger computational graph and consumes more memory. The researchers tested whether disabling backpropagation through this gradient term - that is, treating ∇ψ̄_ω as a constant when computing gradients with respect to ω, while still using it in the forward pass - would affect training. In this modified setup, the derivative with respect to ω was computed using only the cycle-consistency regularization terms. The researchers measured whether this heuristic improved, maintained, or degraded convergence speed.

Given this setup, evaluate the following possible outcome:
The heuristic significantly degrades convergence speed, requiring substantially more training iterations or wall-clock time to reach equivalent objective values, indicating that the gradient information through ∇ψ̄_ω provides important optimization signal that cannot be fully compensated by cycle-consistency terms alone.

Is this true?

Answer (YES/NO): NO